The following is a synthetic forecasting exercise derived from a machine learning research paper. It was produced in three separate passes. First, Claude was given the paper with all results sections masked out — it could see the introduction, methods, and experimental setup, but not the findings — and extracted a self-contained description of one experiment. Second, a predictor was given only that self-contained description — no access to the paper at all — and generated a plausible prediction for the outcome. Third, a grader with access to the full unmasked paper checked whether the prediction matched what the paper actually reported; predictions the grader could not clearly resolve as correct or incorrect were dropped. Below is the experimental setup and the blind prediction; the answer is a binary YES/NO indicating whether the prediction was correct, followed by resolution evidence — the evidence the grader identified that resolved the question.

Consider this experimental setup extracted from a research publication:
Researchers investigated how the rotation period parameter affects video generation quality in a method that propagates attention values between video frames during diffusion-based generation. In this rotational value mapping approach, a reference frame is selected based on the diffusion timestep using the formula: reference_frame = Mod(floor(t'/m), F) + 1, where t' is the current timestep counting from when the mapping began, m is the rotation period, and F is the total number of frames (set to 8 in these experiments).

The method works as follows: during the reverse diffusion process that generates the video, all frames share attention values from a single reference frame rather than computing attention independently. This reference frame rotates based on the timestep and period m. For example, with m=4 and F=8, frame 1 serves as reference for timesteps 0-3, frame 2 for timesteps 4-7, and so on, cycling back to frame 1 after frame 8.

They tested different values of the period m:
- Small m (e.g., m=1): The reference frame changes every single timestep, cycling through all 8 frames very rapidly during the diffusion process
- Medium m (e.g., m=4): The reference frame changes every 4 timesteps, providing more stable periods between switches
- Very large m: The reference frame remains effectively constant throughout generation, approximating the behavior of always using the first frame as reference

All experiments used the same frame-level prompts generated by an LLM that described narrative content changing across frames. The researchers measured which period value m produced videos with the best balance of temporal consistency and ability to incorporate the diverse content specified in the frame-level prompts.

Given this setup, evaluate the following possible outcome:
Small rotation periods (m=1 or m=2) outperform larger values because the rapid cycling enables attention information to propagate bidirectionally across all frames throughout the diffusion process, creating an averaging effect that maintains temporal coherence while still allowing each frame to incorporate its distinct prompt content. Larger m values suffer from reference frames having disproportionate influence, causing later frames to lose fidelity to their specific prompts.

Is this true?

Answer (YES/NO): NO